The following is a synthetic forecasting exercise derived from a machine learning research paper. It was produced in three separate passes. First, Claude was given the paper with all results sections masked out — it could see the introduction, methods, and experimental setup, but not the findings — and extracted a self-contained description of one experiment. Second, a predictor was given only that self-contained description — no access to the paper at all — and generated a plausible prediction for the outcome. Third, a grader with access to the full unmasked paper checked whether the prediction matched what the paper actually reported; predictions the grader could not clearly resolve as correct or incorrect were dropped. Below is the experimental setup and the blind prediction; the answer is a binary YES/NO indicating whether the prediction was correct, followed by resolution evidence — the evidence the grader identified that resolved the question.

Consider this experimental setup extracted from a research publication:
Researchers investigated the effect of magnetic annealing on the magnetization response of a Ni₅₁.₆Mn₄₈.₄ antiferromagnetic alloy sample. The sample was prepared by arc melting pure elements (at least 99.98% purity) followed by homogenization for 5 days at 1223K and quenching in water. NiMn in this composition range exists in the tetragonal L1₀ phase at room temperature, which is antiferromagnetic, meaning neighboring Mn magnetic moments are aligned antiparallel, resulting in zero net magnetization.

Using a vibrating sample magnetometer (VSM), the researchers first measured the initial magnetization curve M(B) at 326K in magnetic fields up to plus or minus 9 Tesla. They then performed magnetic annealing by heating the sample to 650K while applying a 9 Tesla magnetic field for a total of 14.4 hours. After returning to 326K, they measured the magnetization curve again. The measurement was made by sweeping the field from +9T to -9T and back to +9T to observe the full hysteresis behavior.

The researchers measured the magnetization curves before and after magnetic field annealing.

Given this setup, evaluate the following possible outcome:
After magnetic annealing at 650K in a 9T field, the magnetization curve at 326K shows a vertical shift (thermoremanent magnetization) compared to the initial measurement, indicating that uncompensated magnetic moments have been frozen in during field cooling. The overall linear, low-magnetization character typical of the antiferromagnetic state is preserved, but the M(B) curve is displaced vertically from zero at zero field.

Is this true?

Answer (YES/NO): YES